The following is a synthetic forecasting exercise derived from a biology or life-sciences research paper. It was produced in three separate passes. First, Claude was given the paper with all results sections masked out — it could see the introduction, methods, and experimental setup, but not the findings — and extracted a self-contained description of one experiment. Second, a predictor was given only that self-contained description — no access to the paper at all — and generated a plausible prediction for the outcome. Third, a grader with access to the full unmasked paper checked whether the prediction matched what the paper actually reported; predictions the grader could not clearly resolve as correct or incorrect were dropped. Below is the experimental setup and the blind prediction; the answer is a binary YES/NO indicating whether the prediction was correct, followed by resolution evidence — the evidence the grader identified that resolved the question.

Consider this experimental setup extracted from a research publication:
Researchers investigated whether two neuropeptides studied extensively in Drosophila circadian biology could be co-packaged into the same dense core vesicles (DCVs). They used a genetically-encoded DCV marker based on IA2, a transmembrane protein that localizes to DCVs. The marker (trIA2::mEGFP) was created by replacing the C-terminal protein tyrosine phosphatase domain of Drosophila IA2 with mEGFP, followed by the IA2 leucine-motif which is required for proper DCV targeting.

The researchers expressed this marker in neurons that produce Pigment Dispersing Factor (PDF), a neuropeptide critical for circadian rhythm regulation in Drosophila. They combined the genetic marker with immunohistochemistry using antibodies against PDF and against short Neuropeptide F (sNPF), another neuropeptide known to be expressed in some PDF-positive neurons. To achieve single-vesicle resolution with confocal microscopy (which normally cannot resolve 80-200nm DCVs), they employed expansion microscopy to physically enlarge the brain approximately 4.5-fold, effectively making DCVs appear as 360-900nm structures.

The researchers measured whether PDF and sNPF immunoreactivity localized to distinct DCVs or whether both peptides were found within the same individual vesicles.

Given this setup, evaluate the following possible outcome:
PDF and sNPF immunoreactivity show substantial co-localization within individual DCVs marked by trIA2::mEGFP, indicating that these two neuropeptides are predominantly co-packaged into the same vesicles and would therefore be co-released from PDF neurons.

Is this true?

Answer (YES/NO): YES